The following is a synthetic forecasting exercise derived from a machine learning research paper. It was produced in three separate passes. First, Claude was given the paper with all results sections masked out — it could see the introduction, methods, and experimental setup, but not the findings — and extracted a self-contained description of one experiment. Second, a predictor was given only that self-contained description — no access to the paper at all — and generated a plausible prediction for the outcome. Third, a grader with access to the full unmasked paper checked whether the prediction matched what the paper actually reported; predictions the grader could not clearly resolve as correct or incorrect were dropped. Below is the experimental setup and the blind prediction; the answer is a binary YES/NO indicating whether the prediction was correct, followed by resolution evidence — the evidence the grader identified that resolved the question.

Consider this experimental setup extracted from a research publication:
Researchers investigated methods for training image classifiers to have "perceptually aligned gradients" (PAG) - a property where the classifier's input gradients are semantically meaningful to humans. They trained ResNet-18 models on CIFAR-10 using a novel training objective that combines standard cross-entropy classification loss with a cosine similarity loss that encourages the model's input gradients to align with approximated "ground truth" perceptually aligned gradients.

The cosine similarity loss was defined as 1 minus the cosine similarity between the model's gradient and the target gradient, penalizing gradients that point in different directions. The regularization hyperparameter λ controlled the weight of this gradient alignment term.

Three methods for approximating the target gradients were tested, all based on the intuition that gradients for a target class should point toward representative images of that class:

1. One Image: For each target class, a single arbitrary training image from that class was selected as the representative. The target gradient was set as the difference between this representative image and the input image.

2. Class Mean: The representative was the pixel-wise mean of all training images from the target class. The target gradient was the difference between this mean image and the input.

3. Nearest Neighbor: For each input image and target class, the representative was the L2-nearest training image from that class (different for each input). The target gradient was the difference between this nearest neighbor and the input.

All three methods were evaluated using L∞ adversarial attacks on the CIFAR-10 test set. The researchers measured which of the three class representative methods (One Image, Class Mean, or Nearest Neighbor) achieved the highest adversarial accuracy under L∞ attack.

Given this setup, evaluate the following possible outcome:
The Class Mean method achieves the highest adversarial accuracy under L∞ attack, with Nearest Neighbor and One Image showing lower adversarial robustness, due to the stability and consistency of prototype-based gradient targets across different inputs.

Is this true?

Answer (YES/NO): NO